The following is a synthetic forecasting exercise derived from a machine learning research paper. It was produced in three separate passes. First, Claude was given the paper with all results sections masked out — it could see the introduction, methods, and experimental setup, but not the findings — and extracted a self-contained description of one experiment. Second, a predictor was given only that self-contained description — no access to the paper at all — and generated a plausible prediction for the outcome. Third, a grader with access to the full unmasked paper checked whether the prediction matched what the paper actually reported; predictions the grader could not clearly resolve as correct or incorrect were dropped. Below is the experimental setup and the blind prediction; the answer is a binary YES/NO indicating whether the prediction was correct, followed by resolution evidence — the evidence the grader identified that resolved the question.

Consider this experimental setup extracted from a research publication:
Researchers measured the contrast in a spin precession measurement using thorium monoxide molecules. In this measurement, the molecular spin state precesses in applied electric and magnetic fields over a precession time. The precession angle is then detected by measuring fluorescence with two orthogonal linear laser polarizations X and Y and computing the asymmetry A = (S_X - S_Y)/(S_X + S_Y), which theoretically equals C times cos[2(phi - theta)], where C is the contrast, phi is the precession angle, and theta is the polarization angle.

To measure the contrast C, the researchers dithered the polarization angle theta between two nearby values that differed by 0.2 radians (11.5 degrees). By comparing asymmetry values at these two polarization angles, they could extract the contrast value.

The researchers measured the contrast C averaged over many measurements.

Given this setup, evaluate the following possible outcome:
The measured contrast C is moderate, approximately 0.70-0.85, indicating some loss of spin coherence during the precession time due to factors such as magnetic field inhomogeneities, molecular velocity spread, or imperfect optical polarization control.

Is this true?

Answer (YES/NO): NO